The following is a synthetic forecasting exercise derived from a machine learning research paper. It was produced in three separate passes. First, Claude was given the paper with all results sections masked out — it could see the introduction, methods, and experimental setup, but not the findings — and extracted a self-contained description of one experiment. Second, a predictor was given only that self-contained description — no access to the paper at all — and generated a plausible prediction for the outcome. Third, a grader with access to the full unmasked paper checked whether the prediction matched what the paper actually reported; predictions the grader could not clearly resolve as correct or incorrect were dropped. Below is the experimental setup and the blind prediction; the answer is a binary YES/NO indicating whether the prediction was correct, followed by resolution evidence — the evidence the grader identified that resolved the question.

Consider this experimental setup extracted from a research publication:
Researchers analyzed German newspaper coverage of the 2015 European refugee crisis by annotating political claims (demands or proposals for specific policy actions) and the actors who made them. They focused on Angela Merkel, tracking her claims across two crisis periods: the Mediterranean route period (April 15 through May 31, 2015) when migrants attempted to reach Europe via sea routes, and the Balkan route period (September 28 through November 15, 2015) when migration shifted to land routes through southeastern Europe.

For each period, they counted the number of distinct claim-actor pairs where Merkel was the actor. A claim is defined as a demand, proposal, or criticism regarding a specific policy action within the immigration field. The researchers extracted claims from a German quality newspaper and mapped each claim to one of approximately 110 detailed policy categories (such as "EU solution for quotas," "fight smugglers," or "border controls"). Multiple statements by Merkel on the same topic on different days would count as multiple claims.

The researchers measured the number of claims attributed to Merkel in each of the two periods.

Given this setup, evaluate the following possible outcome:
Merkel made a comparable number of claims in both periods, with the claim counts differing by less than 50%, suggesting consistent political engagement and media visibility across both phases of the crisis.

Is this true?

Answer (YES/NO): NO